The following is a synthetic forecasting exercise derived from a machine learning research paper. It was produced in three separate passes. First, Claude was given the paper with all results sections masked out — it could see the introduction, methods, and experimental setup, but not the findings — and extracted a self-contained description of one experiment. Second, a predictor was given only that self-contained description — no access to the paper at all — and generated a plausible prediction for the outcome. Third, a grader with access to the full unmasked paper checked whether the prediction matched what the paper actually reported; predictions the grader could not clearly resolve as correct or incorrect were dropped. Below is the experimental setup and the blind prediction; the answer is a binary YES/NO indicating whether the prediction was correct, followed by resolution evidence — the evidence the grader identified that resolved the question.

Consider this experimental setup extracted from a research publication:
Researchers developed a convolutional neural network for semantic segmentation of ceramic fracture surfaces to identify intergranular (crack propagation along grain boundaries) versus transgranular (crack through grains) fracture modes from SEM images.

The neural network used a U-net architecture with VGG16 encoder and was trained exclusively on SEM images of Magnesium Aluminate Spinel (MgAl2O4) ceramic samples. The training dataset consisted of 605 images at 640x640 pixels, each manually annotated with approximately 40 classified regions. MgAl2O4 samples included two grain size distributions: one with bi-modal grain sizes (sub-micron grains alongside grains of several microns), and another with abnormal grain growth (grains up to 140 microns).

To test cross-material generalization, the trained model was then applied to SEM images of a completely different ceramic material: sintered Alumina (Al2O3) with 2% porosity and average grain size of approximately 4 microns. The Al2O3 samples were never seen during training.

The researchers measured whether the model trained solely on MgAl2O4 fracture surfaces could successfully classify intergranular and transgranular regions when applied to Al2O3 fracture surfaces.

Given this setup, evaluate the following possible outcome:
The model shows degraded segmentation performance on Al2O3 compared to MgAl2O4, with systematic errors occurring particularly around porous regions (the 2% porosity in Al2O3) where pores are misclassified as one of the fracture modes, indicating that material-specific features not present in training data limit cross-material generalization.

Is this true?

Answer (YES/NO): NO